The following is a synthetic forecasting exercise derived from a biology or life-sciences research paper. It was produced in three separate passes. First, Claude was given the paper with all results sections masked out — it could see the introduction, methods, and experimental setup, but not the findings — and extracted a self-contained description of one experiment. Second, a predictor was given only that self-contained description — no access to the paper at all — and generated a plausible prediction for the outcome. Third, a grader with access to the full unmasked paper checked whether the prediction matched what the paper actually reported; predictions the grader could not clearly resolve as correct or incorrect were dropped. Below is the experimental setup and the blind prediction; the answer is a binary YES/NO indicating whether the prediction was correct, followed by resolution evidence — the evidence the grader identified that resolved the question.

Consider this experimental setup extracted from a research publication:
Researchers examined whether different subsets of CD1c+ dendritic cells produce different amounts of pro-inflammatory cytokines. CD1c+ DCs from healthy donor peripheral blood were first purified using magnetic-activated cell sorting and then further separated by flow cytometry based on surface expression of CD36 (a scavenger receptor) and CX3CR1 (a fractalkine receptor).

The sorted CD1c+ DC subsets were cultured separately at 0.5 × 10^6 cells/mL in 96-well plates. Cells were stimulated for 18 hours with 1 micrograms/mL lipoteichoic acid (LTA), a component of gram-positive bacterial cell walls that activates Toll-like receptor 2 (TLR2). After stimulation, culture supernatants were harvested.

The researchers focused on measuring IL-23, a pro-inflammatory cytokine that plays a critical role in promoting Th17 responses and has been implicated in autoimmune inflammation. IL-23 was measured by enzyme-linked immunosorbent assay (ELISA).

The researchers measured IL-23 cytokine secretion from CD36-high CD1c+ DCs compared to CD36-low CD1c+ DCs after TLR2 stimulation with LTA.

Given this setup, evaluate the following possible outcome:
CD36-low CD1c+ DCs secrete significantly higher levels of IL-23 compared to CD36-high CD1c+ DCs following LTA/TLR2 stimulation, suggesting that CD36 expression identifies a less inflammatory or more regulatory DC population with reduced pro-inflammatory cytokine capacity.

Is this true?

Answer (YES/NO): NO